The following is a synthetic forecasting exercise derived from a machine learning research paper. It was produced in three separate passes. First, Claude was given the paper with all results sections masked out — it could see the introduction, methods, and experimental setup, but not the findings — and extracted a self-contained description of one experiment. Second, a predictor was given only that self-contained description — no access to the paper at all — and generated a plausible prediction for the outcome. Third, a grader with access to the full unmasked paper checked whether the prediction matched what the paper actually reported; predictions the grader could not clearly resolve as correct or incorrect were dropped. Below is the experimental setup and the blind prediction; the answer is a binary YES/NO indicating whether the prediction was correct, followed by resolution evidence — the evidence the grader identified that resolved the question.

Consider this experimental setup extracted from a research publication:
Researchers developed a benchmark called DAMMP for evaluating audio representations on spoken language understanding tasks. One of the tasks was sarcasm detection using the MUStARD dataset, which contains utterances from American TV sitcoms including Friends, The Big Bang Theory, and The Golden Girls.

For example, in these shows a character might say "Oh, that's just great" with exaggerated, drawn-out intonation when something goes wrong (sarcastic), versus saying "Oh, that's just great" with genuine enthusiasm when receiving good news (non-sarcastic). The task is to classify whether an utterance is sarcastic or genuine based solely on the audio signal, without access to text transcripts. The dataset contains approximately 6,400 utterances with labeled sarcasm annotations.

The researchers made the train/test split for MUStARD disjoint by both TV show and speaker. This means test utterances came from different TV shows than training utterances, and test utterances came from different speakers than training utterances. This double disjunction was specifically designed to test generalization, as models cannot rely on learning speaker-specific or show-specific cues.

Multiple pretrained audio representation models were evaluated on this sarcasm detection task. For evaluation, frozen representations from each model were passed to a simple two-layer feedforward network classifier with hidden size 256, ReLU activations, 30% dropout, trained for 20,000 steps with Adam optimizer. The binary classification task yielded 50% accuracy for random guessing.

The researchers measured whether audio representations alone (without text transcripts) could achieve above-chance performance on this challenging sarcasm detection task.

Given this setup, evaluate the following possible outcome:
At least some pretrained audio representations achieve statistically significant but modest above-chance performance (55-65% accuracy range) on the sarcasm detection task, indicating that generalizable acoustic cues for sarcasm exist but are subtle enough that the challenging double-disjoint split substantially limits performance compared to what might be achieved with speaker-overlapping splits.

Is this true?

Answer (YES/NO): NO